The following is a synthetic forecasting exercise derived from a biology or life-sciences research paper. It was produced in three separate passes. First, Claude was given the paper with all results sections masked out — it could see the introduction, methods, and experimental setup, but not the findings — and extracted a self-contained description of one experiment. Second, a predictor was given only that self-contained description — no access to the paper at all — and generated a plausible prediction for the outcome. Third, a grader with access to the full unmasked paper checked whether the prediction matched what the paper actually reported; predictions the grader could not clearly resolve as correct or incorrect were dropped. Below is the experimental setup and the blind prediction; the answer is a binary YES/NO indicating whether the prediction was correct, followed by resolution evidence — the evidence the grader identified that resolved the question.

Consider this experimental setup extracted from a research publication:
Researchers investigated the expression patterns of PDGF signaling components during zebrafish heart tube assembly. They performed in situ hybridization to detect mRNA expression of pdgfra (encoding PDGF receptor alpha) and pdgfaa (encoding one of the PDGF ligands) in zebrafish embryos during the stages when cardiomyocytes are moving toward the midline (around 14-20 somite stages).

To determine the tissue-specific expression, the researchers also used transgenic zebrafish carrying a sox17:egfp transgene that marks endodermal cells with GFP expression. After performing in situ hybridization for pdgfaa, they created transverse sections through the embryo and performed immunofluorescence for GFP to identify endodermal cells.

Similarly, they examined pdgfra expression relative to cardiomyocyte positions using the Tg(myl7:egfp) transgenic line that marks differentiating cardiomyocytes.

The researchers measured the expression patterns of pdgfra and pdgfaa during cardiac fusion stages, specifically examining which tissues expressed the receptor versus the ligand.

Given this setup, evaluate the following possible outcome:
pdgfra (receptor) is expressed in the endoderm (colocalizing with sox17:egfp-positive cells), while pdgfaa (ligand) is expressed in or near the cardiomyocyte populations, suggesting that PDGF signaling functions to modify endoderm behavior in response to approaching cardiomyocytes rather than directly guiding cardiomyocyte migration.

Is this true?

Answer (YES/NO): NO